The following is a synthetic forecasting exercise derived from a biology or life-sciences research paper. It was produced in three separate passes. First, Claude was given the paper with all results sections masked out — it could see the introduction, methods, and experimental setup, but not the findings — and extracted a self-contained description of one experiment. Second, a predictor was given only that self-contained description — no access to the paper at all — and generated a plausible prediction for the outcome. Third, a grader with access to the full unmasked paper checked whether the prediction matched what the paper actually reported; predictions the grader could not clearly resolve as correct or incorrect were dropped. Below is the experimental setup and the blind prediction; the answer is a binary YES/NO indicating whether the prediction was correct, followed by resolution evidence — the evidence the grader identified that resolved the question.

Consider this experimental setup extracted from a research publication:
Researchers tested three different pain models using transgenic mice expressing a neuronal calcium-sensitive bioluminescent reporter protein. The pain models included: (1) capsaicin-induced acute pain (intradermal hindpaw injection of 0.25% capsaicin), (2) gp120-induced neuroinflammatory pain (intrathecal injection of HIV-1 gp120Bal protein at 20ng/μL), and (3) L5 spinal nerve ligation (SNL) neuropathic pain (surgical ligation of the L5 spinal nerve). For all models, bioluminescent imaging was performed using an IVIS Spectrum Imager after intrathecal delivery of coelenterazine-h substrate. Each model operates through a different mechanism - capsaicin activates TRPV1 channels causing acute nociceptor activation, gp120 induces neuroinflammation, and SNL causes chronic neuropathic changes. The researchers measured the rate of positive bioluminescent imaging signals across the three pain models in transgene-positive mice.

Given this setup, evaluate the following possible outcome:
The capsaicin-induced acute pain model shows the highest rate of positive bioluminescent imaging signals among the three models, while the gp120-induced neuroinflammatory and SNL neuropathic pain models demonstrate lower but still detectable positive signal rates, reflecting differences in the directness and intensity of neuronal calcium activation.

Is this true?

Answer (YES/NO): NO